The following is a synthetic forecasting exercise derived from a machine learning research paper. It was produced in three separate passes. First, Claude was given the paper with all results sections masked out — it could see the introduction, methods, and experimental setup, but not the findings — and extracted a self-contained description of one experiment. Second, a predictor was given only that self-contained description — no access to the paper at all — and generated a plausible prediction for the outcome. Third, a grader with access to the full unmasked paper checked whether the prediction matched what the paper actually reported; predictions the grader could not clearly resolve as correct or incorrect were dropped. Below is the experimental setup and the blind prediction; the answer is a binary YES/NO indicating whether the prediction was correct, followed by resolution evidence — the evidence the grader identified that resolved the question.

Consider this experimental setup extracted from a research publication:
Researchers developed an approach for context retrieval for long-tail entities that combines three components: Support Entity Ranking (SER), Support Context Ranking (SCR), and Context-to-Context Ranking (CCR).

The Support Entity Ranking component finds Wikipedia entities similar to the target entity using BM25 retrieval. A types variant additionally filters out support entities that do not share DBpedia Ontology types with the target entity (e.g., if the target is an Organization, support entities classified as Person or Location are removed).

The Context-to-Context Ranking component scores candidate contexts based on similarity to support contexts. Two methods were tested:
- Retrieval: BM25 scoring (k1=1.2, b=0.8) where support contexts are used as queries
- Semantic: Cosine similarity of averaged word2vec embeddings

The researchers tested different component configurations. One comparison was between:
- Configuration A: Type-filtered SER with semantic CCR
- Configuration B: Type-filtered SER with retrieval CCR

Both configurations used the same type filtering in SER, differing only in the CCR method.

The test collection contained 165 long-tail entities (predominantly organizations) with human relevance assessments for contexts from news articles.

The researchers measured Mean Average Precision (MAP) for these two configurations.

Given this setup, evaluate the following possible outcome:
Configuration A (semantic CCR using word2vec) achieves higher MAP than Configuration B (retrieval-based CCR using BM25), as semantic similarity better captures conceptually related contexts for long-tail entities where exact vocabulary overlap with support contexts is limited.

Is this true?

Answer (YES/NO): YES